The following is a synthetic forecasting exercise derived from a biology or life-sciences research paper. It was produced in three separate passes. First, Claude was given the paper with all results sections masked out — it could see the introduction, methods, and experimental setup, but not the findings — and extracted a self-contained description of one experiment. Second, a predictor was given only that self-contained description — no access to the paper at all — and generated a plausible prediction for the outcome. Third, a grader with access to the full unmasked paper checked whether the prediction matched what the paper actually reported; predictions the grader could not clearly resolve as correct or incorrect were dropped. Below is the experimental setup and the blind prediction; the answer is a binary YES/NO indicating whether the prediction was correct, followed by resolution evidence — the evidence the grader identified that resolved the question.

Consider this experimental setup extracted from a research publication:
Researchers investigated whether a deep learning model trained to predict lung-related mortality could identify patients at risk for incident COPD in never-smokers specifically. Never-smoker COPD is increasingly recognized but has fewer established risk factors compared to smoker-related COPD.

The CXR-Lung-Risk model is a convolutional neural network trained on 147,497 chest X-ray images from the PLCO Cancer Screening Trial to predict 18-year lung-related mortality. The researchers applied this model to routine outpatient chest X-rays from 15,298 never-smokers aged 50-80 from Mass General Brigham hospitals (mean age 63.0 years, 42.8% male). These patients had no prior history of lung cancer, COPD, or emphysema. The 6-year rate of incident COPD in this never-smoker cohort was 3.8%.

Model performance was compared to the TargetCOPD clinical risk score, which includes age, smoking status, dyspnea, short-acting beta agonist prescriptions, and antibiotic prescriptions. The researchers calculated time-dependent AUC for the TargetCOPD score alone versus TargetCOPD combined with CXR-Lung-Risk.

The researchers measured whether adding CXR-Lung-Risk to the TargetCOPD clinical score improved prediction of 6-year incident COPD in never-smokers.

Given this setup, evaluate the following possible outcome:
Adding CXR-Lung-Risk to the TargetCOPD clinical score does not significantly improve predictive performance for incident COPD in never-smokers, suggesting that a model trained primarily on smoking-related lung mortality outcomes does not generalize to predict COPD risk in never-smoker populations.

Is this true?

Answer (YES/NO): NO